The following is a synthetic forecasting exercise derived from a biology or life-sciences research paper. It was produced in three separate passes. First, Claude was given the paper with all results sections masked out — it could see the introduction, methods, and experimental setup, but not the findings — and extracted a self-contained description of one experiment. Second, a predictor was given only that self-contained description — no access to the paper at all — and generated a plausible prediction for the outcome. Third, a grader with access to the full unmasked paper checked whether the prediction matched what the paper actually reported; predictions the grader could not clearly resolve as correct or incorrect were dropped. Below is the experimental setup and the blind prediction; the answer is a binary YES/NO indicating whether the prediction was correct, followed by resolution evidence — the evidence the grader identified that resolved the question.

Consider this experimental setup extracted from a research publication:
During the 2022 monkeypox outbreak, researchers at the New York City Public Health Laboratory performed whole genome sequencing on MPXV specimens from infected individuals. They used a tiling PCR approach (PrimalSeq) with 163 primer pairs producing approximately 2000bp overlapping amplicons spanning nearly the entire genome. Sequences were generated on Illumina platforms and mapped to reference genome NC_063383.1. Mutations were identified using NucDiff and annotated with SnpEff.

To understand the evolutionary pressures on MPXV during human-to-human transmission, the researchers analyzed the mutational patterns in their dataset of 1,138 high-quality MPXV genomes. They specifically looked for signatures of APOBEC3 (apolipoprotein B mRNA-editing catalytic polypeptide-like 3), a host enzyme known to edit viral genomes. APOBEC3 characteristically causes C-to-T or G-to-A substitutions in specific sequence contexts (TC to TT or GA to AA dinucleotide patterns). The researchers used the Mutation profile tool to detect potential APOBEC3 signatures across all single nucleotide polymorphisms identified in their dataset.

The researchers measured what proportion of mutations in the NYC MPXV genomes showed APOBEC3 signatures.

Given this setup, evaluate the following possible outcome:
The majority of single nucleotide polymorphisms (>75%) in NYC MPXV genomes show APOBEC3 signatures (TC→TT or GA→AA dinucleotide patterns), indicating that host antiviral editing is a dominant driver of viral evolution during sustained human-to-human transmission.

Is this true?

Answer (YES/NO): YES